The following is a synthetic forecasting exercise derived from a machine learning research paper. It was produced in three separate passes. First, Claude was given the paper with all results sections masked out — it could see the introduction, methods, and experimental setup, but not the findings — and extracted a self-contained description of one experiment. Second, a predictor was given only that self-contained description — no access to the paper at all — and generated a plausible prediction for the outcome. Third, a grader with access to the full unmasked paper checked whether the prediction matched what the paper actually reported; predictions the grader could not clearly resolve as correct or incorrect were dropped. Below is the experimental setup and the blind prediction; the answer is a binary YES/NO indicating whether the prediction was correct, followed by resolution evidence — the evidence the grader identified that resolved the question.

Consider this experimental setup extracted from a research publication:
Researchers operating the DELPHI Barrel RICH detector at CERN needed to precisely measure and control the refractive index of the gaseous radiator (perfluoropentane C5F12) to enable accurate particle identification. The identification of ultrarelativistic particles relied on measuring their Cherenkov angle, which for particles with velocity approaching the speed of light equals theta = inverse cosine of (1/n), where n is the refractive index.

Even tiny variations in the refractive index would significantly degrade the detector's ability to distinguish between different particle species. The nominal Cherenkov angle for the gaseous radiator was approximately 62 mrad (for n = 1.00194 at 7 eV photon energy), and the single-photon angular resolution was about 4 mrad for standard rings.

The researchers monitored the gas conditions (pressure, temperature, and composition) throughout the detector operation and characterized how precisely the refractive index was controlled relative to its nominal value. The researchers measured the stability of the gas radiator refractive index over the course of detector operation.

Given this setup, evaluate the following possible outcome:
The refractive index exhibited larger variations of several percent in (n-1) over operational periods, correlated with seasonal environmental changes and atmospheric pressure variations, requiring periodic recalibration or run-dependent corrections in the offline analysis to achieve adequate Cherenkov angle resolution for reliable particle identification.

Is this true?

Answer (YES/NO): NO